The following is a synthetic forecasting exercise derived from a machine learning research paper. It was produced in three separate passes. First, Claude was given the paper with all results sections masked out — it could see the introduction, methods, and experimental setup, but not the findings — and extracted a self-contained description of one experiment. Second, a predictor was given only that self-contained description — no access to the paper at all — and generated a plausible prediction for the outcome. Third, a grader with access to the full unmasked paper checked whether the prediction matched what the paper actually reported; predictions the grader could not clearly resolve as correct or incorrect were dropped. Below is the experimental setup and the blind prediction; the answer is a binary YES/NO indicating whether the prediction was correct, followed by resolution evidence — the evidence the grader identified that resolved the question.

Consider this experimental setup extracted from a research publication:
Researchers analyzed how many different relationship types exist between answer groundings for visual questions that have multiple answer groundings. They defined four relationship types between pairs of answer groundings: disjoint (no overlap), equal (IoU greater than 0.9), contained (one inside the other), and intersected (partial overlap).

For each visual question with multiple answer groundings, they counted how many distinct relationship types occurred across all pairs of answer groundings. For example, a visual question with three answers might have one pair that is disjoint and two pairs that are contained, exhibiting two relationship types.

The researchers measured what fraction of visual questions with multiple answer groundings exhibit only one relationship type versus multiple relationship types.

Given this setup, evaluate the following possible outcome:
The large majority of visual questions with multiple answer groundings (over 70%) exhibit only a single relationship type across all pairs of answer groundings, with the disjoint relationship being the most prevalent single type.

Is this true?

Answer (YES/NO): NO